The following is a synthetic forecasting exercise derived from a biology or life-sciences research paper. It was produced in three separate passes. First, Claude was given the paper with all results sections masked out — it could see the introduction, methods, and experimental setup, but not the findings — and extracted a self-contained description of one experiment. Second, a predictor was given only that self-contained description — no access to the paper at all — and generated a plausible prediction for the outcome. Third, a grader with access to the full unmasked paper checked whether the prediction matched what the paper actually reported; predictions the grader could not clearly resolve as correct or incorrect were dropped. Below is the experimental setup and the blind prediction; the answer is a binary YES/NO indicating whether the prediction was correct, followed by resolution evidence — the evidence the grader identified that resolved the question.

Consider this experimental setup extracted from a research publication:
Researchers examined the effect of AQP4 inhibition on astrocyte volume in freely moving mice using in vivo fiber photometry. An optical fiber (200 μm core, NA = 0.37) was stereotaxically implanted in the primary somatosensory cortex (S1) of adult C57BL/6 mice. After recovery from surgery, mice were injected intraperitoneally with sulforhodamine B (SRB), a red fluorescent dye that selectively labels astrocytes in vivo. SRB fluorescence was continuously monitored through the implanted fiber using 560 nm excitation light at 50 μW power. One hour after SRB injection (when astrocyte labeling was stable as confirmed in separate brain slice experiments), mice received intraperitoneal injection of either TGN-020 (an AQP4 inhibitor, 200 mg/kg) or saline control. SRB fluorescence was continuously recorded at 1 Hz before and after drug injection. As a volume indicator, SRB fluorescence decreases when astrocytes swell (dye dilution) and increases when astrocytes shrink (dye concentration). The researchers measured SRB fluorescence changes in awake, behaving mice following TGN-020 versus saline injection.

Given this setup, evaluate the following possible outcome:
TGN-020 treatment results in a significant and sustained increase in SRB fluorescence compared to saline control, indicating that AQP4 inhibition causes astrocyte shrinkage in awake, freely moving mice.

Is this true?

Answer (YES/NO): NO